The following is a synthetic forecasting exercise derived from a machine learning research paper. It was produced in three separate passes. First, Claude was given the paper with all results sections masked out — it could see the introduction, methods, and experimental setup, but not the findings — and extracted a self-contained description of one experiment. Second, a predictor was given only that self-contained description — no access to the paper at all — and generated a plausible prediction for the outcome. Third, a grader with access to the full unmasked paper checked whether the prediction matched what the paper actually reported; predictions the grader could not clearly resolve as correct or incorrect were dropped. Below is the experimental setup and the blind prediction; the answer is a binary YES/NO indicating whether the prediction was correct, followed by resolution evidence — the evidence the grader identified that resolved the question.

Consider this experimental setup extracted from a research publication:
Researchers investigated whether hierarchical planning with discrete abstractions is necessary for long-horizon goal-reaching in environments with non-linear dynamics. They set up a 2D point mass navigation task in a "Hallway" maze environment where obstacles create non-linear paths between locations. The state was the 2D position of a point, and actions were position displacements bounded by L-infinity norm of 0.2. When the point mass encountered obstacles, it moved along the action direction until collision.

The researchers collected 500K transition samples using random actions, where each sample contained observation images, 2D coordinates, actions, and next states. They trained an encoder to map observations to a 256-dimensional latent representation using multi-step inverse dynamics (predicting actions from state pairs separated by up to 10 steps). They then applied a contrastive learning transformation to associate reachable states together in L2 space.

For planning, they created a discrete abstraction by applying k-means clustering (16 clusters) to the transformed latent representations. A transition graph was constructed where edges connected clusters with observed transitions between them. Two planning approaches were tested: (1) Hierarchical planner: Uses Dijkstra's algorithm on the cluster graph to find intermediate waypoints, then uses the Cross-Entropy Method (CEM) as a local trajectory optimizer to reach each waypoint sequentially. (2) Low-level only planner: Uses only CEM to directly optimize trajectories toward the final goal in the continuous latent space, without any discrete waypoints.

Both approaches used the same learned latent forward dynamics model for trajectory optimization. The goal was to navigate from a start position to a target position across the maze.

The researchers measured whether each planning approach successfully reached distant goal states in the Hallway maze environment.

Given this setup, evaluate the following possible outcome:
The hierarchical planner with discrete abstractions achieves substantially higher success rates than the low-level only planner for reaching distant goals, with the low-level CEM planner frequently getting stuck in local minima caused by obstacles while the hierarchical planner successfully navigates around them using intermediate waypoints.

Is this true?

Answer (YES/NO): YES